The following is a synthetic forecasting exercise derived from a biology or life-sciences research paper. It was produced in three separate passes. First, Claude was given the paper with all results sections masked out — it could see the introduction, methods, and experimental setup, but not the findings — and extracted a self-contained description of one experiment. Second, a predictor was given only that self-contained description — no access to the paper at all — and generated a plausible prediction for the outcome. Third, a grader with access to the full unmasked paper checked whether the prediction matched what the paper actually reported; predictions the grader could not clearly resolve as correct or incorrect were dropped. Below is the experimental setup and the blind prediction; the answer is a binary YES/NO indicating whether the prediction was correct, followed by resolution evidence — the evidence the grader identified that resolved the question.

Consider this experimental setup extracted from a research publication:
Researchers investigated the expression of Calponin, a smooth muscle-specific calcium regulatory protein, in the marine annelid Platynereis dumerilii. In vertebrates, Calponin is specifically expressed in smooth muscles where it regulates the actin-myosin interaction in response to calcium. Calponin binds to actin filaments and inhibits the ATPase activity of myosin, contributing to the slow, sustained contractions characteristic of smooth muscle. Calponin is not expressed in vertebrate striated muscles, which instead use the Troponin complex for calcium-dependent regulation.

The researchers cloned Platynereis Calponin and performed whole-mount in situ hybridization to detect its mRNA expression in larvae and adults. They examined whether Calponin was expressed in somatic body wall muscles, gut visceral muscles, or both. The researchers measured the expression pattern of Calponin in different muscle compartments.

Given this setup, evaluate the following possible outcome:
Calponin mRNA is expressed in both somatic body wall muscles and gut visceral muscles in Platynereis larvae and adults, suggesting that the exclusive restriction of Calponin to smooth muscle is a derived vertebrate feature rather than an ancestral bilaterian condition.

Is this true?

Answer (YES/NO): NO